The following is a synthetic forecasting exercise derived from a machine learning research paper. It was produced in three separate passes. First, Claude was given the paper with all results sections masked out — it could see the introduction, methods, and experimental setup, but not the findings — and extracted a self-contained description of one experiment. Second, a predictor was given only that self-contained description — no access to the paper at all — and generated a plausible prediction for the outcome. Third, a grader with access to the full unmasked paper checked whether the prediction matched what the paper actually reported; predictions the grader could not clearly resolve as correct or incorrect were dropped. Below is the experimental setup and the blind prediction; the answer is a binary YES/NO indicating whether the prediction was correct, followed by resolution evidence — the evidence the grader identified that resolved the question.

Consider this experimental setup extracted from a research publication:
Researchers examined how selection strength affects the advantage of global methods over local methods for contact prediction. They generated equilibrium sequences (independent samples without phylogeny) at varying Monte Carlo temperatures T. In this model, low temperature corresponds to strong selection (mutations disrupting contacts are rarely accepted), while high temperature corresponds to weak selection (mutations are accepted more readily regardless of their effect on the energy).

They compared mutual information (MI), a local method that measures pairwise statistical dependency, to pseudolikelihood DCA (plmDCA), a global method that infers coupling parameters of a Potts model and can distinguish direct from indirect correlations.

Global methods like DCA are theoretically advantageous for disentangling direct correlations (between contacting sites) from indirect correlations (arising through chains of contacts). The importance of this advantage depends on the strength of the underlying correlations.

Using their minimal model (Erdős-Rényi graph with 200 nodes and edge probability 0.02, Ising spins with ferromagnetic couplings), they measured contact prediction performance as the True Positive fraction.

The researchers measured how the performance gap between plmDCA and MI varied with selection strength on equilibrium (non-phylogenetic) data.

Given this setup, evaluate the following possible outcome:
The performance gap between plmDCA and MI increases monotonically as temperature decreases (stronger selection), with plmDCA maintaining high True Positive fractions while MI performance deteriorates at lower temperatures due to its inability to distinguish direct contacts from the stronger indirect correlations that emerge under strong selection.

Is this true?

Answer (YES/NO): NO